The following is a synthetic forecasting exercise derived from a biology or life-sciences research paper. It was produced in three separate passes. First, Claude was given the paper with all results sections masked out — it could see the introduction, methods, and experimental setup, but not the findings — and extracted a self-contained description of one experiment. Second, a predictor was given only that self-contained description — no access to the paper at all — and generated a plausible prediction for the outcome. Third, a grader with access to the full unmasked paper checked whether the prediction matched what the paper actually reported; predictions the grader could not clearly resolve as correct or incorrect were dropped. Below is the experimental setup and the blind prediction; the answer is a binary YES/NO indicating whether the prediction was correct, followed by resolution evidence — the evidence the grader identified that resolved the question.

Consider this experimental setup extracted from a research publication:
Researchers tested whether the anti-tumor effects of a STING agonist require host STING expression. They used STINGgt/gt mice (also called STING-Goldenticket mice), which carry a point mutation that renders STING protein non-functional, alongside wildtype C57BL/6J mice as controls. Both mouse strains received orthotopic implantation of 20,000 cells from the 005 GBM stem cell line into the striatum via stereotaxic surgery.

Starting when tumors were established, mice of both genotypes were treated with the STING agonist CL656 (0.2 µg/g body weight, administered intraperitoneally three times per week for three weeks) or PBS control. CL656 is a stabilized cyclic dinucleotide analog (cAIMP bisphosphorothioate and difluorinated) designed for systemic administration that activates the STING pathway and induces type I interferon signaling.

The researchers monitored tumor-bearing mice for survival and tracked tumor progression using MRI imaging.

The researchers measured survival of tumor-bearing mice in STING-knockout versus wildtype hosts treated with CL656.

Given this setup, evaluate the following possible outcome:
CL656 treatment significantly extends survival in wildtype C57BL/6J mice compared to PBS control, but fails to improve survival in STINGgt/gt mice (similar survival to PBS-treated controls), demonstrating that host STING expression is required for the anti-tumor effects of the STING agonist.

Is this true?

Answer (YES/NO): YES